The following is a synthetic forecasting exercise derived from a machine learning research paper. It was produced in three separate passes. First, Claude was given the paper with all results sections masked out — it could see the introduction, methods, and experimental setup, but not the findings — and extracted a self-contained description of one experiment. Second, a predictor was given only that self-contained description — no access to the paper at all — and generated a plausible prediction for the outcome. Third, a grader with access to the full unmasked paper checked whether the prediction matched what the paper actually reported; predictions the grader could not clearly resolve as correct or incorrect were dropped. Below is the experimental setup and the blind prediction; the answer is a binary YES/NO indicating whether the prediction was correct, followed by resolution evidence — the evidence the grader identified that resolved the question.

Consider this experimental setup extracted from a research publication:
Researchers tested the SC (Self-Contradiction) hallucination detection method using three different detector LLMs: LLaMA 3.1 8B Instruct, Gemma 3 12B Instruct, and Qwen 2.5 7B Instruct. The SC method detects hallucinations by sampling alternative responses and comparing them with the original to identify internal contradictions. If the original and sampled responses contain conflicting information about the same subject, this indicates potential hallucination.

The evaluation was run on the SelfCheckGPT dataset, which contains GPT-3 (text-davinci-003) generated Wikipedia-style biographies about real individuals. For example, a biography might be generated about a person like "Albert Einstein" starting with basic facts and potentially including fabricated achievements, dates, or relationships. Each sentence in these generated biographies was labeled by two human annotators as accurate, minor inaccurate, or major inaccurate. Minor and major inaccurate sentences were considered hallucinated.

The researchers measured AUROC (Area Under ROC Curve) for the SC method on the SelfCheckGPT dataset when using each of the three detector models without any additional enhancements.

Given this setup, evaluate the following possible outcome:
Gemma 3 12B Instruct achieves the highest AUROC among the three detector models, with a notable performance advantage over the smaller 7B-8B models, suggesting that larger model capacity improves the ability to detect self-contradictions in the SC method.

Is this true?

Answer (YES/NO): NO